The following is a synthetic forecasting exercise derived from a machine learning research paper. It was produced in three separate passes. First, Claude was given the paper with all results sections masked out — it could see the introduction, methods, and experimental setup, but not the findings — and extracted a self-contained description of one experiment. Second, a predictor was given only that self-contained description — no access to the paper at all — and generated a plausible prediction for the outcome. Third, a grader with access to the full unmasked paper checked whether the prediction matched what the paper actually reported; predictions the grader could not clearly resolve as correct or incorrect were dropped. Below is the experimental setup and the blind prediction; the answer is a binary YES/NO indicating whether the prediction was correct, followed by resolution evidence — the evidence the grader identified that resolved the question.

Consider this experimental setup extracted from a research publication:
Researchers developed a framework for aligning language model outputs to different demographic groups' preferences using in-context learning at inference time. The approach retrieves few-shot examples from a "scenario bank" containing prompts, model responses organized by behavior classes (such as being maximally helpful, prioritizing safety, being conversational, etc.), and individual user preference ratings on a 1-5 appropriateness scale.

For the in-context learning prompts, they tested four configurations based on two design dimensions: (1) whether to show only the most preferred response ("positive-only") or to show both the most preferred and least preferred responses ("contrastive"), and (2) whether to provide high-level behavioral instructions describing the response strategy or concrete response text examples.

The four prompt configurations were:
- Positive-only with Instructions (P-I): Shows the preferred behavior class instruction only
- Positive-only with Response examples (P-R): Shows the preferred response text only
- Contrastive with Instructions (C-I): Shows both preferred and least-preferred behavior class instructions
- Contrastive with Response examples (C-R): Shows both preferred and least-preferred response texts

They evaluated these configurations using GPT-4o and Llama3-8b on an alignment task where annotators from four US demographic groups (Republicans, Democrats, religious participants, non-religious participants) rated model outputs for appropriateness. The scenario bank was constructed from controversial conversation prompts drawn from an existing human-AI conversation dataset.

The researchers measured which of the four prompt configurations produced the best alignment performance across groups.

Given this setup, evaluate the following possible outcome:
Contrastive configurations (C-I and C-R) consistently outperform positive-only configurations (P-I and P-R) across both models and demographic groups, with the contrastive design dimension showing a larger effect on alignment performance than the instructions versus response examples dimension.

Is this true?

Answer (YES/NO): NO